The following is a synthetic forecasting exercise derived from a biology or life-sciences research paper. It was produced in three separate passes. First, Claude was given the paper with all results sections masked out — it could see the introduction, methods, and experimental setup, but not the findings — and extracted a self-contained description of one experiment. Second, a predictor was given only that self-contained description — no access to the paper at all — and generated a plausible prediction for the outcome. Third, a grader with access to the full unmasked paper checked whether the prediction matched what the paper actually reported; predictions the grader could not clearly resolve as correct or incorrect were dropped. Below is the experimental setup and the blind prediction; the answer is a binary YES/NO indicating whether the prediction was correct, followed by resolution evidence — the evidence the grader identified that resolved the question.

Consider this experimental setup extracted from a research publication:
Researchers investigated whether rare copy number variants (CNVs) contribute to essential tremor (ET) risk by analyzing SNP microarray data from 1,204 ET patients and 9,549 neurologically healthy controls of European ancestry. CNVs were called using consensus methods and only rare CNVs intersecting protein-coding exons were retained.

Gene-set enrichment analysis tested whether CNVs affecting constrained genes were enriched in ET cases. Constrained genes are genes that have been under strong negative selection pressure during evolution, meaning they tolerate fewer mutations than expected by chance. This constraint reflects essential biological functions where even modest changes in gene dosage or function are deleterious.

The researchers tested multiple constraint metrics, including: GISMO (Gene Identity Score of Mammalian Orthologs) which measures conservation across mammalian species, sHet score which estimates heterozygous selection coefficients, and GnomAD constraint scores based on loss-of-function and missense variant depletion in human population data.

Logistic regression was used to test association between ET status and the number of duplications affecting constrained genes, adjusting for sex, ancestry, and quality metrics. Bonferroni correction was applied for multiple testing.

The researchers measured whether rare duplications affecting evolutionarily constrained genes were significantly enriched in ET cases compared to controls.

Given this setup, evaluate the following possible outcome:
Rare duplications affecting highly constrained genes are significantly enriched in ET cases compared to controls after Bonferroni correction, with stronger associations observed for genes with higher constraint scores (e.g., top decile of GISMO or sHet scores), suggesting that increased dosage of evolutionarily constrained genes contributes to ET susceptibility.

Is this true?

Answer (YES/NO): NO